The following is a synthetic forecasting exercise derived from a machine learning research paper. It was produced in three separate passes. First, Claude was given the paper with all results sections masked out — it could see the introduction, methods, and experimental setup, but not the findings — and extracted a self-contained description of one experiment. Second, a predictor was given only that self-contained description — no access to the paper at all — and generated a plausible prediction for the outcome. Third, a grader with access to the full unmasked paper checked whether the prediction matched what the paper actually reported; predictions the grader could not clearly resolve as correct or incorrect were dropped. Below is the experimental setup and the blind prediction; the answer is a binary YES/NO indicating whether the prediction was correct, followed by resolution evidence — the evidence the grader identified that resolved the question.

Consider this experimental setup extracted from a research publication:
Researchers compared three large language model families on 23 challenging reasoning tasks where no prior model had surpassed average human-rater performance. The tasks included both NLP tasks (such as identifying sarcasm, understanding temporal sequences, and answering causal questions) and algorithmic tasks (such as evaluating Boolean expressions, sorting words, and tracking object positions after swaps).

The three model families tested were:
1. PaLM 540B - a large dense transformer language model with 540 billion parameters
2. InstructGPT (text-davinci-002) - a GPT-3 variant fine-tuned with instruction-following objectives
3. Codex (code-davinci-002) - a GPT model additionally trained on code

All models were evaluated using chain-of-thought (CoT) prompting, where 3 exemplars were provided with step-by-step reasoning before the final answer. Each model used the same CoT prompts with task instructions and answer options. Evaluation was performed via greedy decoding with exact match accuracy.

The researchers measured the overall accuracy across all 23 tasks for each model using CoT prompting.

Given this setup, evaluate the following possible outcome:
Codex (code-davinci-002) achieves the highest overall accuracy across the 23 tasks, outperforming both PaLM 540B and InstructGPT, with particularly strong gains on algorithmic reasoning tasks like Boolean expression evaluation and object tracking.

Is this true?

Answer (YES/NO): YES